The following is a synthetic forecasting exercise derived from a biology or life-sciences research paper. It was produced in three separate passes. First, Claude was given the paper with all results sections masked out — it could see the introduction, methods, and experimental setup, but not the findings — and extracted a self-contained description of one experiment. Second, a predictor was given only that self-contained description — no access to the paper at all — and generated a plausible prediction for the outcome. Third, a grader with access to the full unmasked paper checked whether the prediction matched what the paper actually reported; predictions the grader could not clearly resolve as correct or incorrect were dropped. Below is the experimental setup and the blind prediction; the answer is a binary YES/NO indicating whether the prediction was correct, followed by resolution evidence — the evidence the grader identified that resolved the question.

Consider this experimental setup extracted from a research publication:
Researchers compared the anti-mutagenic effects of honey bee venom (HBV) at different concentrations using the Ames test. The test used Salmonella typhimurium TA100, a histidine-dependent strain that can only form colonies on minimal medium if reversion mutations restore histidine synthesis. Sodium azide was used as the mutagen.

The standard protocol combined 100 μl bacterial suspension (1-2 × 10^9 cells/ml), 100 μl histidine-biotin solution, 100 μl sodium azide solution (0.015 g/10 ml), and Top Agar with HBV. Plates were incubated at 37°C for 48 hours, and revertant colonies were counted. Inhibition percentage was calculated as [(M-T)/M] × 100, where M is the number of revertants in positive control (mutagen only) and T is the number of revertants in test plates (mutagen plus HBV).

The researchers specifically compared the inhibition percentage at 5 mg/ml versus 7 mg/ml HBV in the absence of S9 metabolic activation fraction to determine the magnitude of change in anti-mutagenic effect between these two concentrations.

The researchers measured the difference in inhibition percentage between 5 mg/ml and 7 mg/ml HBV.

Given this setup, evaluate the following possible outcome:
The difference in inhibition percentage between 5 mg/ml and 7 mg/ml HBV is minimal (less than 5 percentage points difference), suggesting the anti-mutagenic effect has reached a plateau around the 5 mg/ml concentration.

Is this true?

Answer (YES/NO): NO